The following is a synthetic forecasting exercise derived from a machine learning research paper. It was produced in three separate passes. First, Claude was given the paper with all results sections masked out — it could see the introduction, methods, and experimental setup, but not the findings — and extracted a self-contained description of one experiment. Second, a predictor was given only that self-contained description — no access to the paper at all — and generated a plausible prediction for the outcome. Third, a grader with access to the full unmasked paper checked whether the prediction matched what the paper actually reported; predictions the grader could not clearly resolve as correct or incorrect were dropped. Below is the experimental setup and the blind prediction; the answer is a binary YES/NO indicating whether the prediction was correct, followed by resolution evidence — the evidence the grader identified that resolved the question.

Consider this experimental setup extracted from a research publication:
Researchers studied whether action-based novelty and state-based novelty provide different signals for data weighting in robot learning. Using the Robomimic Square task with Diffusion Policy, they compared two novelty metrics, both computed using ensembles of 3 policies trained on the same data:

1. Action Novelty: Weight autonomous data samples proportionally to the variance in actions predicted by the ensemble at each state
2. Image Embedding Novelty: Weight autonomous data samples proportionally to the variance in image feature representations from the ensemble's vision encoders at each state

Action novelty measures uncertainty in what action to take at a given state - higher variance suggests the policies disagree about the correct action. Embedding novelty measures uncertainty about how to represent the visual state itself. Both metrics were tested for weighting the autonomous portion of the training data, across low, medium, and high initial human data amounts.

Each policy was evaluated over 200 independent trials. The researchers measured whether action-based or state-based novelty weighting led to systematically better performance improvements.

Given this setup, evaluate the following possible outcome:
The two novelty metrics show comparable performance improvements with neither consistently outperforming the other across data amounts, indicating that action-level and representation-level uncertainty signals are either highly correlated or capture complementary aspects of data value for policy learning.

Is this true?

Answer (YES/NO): YES